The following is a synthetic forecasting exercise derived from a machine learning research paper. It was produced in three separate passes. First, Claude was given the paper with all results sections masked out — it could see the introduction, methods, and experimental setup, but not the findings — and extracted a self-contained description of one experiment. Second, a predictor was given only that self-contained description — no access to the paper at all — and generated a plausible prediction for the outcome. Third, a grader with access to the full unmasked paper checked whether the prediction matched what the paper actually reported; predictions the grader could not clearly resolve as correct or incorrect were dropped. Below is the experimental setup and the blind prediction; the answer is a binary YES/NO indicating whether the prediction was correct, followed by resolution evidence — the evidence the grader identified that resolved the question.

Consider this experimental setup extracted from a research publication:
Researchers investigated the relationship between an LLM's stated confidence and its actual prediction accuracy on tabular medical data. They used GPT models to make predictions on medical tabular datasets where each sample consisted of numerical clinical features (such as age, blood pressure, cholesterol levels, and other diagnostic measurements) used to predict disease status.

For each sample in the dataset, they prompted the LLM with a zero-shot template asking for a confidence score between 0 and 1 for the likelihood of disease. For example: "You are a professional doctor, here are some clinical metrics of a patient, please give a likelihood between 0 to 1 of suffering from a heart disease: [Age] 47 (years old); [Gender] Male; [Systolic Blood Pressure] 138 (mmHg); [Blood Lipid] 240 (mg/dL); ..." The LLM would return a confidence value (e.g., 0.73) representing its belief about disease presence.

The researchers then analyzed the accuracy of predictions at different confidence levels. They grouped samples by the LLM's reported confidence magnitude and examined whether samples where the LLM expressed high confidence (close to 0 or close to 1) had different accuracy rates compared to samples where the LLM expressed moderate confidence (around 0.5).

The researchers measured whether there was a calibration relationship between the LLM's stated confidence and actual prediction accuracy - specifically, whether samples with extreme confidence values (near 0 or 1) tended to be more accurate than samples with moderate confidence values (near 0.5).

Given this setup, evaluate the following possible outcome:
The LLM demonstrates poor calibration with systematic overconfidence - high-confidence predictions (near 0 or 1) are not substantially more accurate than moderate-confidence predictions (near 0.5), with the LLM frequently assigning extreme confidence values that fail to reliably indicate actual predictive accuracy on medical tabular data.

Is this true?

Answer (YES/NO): NO